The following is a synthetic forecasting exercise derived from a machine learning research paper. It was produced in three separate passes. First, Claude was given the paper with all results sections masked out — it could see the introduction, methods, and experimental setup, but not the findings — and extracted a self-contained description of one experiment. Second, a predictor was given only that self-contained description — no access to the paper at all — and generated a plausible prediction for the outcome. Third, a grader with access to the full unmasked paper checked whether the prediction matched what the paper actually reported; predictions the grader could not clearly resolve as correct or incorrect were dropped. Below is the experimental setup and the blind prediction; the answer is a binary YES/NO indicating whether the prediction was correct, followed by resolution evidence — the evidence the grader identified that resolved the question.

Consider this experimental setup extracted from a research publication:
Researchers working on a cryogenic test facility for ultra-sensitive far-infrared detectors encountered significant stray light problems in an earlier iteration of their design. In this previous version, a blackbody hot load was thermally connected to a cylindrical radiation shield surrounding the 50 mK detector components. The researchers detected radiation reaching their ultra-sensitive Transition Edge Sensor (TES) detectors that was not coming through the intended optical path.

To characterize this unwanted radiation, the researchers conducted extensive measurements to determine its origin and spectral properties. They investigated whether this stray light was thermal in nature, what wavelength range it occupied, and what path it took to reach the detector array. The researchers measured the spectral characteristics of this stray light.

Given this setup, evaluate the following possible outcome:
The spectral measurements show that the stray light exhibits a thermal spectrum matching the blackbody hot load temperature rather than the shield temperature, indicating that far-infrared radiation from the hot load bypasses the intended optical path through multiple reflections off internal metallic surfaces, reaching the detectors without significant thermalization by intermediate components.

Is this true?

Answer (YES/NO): NO